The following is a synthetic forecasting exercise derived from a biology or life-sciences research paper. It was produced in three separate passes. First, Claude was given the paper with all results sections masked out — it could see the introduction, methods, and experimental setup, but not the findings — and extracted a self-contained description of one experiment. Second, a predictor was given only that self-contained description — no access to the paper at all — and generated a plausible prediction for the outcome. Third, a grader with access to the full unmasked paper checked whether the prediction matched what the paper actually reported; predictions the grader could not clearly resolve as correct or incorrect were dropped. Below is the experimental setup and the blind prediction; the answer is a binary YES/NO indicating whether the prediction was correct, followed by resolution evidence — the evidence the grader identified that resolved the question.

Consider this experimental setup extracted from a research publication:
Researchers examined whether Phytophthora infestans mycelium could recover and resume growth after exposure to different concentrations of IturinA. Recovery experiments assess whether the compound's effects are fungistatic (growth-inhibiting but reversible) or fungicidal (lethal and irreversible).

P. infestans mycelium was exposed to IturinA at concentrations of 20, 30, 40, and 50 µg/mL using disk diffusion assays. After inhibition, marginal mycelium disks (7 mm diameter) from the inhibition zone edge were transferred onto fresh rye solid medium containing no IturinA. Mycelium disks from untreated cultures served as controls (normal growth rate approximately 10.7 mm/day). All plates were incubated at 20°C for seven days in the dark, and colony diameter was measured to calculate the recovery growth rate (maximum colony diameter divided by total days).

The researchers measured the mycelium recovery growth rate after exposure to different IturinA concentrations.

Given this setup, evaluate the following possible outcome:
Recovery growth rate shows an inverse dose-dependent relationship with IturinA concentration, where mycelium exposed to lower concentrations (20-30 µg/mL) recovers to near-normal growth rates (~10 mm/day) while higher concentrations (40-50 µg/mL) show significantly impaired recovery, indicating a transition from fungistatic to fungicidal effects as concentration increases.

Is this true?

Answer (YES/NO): NO